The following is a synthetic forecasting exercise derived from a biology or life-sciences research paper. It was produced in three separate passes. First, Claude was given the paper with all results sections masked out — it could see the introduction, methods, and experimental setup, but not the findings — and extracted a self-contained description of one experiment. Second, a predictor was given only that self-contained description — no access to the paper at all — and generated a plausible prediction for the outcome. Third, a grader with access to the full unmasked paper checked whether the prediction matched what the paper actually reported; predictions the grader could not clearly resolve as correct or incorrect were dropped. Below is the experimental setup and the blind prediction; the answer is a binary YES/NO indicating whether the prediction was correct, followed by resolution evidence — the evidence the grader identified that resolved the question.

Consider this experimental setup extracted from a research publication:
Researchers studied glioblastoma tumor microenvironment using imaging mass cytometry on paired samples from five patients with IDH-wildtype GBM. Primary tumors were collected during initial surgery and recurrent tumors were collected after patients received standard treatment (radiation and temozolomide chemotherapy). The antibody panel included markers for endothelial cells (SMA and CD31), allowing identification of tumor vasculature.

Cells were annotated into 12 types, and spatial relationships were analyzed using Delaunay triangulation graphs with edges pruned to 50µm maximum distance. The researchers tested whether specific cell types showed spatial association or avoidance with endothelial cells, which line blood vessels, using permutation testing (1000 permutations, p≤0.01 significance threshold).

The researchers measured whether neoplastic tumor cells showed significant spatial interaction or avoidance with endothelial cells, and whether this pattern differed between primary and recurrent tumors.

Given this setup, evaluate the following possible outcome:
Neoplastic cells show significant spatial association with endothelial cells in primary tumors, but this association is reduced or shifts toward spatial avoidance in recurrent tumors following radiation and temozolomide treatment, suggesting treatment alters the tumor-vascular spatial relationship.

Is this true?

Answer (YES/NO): YES